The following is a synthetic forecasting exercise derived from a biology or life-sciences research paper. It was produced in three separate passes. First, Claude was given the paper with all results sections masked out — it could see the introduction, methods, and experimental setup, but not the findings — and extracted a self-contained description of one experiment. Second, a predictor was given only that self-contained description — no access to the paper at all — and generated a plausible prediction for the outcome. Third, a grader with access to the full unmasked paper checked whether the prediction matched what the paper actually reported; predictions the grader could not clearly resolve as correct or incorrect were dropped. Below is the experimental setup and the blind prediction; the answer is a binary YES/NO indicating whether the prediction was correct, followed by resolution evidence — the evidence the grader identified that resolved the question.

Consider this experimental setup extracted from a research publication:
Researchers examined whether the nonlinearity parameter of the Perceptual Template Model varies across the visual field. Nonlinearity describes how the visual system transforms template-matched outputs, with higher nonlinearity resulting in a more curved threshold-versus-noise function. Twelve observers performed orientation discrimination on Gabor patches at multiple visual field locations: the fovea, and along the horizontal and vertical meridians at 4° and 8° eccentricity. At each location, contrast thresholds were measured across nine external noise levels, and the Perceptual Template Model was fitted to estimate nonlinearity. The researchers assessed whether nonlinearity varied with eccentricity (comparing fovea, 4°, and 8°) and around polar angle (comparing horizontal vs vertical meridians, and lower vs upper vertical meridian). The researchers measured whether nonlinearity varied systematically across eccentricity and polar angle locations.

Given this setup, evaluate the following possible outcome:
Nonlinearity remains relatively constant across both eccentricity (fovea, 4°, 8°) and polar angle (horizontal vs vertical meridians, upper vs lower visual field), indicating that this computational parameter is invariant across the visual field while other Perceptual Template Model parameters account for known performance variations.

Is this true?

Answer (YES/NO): NO